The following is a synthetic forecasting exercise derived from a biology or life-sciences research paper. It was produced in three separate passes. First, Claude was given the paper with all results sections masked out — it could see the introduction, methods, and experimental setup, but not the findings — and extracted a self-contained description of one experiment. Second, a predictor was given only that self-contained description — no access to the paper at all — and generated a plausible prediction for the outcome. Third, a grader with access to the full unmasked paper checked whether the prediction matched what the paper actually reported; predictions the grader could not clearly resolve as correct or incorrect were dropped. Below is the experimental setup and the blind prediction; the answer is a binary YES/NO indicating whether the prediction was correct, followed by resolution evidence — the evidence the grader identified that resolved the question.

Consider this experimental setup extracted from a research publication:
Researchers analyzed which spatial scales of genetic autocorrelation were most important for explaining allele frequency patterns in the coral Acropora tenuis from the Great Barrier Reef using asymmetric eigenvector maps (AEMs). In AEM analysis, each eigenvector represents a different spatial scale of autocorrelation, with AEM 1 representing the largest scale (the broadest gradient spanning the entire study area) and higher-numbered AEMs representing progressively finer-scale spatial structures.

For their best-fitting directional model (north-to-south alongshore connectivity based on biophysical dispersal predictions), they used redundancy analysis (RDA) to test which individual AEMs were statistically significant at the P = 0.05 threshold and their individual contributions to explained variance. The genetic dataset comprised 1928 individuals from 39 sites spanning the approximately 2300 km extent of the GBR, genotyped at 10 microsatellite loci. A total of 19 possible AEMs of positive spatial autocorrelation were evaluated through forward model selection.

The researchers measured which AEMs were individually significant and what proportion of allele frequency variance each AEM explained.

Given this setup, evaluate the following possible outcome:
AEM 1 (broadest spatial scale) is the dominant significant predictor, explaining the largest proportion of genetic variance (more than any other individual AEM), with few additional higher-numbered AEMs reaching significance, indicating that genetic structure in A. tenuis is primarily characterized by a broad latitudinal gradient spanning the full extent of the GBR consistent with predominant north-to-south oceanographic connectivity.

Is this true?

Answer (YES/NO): NO